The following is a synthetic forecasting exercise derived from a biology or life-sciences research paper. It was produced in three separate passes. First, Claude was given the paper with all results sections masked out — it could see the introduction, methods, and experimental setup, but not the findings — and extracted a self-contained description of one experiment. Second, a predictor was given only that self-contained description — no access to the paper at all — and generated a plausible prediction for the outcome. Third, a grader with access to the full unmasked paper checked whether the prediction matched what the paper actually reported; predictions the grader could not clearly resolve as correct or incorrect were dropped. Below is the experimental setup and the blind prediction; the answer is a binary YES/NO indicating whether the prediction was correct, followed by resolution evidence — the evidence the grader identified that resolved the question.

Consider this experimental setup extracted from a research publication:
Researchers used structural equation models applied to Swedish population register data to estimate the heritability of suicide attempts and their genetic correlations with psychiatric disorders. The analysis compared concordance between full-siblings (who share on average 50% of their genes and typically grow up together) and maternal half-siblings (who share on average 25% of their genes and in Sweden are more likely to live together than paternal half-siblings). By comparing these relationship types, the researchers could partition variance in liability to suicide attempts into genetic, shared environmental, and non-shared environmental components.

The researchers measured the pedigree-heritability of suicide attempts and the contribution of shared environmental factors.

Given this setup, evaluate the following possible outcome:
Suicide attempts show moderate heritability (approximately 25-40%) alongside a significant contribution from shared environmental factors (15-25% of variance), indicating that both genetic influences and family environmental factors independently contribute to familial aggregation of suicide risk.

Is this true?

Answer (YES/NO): NO